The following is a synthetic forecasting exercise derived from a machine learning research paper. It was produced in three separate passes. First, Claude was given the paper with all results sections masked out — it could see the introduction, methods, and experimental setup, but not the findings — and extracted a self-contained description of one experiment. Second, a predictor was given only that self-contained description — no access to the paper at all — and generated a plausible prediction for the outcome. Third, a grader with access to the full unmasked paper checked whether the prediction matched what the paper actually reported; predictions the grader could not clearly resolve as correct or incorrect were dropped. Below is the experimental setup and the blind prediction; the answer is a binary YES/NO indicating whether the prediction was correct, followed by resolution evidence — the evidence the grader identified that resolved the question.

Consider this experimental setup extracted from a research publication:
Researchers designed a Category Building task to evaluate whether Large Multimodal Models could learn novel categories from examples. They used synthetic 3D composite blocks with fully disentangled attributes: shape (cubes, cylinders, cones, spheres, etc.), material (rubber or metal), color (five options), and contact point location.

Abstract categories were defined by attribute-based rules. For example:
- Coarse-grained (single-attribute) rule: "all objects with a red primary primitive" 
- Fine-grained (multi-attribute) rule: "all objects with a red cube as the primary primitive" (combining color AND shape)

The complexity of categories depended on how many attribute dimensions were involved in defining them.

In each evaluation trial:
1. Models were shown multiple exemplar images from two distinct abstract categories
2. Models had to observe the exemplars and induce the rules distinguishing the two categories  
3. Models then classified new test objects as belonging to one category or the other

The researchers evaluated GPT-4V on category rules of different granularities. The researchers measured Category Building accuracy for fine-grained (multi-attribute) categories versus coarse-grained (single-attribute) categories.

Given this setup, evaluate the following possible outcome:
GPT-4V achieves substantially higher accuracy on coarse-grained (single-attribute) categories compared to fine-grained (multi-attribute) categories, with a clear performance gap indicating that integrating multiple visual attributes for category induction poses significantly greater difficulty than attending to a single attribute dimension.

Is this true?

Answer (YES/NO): YES